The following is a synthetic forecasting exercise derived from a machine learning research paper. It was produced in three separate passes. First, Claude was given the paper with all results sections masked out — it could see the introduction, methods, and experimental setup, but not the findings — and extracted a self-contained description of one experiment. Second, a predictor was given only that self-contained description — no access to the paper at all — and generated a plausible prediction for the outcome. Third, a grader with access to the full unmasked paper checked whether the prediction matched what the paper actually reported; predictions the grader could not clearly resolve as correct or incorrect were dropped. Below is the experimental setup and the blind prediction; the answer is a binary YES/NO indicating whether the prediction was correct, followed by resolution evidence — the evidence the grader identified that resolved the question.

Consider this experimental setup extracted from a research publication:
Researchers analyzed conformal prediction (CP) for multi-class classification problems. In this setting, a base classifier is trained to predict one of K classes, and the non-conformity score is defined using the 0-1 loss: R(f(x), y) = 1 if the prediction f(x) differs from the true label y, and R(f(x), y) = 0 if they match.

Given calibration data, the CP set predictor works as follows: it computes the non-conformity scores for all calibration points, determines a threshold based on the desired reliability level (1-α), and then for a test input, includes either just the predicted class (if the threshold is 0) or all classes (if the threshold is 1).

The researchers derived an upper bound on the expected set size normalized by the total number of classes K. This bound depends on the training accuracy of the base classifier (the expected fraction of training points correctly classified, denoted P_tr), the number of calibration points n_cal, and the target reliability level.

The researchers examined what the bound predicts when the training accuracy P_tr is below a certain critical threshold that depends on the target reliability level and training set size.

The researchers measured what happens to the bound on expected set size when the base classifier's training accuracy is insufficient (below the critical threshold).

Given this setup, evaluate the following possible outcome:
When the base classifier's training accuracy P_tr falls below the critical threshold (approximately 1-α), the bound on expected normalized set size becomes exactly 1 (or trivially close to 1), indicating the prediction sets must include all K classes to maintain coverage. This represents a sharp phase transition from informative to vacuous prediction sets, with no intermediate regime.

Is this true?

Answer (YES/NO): YES